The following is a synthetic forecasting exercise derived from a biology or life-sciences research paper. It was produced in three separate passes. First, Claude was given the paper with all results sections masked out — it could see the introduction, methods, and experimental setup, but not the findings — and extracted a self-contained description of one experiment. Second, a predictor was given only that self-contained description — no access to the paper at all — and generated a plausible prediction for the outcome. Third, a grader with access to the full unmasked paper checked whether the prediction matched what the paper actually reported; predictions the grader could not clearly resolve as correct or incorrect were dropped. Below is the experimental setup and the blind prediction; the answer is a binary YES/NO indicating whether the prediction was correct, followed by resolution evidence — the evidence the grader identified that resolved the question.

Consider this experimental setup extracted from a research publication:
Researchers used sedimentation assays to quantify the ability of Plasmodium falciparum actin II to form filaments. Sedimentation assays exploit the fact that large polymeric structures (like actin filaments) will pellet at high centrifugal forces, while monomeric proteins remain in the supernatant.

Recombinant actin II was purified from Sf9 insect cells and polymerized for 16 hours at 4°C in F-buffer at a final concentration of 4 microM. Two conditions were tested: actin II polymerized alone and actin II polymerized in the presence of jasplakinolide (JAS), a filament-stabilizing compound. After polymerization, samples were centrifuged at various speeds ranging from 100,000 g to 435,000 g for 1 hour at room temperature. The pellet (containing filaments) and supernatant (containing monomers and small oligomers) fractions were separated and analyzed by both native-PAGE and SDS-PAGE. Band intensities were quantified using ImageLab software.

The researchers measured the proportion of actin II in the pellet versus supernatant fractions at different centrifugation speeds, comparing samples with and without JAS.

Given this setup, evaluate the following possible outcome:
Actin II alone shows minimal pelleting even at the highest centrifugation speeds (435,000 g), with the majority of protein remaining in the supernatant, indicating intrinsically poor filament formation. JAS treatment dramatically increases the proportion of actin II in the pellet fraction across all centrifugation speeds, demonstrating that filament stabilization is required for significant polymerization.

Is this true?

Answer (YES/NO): NO